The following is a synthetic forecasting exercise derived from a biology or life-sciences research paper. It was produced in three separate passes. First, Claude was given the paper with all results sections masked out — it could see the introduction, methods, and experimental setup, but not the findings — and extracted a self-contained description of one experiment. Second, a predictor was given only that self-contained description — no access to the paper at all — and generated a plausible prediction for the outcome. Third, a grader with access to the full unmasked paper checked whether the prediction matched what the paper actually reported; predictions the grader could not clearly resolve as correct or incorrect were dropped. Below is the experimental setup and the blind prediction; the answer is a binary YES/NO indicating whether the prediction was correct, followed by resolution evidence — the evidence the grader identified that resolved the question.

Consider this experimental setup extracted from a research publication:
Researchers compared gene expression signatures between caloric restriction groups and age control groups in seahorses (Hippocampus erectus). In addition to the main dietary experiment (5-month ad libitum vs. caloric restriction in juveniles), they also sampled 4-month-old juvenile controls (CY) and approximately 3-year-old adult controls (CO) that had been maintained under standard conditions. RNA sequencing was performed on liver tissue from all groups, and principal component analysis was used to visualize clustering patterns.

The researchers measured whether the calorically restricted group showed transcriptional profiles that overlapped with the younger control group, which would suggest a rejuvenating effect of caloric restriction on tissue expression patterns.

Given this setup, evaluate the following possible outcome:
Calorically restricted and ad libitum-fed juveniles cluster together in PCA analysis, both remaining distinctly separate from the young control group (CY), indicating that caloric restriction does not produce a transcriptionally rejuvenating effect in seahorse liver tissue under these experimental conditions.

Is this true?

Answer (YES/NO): NO